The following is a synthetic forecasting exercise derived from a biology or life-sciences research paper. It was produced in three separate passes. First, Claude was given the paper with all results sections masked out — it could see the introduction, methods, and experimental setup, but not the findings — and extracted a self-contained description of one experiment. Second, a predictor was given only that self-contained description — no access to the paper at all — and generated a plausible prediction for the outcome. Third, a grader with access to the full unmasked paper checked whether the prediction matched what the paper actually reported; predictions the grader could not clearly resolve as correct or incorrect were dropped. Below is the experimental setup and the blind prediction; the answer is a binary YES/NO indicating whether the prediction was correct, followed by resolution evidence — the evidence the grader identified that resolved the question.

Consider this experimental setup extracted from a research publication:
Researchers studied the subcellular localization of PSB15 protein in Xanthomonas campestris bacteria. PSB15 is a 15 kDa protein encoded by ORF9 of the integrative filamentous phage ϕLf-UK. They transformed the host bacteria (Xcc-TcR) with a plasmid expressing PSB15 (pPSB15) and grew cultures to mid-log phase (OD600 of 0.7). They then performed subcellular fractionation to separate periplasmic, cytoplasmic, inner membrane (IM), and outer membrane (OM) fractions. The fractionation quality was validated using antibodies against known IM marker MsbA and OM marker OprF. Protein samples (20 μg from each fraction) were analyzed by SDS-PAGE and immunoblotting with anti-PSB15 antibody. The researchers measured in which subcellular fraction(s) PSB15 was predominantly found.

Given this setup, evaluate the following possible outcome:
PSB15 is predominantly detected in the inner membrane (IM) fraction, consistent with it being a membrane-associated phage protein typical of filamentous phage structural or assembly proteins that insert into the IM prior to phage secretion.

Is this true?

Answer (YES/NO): YES